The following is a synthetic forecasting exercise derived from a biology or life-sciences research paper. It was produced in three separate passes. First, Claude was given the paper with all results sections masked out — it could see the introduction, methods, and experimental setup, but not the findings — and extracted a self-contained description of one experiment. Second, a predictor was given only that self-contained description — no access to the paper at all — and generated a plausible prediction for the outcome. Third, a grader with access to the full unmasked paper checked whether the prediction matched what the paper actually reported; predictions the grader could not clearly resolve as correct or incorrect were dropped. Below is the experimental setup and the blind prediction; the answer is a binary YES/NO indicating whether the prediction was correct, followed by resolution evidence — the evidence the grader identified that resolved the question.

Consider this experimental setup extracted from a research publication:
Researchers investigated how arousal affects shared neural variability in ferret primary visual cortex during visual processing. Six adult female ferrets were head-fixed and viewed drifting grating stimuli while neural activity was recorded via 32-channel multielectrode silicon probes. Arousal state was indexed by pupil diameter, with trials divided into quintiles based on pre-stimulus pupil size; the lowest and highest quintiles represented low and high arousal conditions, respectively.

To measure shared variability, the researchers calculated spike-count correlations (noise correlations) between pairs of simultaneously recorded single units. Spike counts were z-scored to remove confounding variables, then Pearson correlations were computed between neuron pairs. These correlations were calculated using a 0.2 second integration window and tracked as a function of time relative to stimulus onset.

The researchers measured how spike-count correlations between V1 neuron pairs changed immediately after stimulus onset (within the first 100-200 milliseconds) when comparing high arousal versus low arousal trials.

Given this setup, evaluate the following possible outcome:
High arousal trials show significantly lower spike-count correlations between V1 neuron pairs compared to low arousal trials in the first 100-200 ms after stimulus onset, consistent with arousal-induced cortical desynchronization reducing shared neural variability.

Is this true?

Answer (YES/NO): NO